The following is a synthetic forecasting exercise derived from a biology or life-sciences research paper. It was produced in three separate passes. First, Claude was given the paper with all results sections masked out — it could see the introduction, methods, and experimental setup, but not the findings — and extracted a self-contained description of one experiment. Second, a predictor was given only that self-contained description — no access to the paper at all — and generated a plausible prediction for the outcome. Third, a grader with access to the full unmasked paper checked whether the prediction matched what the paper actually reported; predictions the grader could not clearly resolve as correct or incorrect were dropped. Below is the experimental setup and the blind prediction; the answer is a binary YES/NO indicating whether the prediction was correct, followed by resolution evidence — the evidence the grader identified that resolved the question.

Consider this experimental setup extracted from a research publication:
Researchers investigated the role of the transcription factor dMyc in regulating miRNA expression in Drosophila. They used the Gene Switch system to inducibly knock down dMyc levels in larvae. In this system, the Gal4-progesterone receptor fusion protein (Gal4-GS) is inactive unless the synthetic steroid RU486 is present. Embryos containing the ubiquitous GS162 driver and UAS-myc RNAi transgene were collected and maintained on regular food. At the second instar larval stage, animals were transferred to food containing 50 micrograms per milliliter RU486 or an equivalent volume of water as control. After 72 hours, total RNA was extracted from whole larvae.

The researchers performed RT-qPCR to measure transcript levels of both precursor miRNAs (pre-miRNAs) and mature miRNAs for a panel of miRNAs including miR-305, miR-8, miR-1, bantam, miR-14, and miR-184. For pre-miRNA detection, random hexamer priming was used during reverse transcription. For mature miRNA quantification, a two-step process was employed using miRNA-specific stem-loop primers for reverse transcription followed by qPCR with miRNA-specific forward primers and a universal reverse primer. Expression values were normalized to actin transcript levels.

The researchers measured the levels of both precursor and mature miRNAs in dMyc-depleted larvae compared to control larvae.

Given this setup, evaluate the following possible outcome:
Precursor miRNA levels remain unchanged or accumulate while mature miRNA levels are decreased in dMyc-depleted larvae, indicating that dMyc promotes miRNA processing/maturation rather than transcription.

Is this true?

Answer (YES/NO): NO